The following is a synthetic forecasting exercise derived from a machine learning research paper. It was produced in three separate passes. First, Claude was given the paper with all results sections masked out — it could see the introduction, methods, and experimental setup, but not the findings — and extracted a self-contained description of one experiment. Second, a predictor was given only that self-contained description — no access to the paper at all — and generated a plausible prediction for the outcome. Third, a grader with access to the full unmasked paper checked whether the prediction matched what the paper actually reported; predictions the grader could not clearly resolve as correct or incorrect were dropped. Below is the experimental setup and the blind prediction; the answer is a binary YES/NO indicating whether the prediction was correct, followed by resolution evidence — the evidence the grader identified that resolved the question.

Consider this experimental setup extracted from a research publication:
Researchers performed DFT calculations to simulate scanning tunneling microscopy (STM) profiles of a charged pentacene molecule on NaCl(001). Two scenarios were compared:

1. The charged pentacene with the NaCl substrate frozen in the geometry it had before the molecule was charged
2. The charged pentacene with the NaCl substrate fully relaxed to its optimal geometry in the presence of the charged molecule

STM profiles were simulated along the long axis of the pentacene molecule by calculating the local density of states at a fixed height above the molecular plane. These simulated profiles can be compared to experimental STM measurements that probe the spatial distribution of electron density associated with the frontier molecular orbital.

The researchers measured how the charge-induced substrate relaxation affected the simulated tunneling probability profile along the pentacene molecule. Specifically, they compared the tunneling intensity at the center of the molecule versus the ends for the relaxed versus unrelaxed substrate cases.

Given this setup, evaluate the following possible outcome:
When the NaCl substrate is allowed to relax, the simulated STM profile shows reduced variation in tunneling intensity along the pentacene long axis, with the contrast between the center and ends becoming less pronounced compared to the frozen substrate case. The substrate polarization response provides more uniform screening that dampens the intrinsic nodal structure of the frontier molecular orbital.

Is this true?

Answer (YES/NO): NO